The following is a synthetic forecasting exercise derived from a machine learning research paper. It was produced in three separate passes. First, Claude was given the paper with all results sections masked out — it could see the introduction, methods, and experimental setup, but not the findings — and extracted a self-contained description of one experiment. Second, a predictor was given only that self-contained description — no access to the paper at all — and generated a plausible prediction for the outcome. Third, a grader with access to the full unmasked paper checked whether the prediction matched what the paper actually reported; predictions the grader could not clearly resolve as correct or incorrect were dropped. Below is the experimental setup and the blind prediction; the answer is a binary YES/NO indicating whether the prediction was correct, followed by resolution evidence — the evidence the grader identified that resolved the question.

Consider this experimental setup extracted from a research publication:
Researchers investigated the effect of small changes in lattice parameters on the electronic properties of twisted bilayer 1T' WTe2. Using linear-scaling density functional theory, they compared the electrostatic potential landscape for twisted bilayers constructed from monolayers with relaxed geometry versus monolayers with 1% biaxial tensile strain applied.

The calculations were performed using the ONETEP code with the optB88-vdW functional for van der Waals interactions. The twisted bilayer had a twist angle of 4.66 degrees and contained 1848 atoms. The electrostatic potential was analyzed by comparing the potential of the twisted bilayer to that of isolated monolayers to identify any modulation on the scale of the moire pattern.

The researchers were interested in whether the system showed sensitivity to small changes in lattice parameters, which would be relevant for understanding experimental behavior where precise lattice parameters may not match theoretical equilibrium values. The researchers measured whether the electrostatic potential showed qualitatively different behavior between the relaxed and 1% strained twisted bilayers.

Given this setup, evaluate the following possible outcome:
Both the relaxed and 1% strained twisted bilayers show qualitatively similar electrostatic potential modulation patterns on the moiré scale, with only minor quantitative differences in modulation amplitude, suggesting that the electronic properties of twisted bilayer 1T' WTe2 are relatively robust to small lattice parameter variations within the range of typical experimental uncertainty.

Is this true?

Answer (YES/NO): NO